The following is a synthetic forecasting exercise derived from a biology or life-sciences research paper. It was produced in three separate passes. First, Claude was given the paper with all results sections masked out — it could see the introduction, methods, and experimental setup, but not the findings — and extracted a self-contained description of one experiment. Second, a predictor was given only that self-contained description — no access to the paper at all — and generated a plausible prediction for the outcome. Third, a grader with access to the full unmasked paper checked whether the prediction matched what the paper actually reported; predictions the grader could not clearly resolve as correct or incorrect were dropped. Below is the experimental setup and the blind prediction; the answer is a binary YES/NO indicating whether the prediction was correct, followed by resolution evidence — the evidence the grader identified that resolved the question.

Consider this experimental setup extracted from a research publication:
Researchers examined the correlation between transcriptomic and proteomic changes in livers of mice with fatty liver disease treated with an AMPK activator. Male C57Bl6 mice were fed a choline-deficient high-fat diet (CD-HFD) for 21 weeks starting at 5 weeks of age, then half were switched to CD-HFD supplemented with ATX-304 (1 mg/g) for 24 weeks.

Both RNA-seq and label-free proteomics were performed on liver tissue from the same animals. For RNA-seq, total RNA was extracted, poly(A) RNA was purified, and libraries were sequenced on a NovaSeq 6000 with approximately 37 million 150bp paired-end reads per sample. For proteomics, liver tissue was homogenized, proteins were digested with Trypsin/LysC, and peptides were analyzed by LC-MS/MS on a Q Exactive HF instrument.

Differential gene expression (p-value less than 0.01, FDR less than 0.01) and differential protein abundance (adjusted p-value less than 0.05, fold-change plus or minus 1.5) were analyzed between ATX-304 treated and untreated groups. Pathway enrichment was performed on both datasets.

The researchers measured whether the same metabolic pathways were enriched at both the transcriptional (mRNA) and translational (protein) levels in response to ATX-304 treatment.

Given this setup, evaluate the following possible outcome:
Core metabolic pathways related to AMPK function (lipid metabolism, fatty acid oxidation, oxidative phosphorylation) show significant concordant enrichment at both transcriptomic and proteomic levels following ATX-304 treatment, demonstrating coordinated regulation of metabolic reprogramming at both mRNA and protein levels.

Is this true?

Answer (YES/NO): NO